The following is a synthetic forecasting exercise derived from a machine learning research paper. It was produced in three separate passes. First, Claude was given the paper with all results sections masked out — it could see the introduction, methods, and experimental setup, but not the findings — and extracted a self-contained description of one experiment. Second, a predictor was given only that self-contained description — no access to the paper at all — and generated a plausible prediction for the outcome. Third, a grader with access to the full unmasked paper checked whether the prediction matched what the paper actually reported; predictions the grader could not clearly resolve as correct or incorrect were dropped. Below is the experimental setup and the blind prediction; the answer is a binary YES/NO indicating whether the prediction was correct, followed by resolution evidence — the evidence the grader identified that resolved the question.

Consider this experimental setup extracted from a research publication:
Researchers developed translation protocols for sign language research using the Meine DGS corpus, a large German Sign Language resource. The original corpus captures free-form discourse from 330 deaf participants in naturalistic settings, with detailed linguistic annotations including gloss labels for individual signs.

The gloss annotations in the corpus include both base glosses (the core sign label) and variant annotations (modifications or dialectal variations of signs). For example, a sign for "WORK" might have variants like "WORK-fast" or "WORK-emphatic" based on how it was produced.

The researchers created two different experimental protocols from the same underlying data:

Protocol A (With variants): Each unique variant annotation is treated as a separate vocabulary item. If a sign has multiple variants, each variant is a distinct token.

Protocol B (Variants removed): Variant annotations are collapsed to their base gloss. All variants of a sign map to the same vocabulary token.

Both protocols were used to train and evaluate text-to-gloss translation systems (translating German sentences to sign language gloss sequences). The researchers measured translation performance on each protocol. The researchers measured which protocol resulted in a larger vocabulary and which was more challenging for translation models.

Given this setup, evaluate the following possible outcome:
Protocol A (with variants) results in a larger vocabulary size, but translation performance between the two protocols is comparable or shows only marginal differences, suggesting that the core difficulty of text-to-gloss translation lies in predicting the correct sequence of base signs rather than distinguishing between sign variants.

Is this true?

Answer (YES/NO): NO